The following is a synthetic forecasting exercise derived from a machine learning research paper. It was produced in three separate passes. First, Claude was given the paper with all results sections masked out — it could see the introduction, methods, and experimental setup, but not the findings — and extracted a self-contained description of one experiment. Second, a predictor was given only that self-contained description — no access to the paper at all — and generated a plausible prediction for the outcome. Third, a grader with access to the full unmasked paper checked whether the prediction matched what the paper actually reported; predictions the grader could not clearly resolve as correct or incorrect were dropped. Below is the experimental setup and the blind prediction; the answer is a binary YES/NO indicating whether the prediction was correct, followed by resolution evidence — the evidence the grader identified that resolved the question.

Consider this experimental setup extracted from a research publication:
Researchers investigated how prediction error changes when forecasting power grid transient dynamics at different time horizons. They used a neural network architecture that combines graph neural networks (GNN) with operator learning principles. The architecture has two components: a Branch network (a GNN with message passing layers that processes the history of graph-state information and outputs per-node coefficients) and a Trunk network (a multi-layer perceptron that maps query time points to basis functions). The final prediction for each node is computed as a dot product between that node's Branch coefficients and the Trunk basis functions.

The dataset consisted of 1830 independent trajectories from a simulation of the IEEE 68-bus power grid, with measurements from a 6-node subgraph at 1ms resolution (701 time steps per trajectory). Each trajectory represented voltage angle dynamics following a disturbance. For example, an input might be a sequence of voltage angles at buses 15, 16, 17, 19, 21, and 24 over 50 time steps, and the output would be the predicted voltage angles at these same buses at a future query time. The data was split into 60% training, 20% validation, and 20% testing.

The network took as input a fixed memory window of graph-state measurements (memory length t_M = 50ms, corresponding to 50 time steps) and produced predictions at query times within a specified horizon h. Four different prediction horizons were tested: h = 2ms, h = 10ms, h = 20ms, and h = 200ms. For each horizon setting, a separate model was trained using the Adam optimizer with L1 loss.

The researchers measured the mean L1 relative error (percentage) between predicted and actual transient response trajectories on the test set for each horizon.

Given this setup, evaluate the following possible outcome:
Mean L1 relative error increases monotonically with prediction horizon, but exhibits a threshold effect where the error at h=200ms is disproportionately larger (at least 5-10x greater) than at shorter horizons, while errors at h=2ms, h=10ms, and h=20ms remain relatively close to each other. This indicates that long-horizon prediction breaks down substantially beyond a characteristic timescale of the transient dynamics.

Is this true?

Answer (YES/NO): NO